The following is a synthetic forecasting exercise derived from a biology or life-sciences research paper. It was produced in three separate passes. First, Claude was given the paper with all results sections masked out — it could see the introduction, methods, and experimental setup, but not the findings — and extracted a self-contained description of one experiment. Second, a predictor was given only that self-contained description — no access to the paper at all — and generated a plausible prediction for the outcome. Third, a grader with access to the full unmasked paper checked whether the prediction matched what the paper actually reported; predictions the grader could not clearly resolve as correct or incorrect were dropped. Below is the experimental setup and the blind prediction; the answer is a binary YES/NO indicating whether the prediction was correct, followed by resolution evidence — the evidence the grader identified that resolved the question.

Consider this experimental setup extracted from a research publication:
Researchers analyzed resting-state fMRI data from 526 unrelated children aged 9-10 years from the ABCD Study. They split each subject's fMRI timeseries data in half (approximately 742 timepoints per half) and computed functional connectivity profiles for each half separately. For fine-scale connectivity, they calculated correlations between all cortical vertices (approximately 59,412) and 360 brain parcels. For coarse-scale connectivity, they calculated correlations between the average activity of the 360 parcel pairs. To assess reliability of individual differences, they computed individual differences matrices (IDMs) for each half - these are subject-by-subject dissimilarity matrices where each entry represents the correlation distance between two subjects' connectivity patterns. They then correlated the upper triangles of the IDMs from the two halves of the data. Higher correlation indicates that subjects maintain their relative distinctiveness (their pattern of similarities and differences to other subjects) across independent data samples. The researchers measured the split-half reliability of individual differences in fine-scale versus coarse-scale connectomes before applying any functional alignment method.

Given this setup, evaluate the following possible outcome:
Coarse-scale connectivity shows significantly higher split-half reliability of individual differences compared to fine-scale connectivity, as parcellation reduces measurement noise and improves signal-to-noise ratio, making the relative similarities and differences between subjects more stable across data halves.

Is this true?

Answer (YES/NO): NO